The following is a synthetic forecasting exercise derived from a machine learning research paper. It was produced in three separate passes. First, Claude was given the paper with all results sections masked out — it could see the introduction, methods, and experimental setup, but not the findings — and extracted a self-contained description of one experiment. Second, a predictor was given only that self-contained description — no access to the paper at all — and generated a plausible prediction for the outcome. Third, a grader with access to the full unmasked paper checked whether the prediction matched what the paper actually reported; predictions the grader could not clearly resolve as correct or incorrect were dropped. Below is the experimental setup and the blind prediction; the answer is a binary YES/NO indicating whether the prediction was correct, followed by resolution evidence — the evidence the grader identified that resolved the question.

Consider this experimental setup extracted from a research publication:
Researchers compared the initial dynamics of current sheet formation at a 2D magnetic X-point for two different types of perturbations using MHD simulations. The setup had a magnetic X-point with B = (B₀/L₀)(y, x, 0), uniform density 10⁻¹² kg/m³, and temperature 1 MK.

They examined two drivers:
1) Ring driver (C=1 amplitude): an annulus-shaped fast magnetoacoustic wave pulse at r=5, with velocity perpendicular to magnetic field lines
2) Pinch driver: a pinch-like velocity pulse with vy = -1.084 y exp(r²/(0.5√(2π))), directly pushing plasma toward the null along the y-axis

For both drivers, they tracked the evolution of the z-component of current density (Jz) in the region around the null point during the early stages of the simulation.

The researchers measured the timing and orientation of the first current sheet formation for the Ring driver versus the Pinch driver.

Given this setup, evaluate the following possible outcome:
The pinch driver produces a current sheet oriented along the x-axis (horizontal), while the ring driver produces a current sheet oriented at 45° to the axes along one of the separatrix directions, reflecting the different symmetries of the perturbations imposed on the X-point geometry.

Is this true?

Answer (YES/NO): NO